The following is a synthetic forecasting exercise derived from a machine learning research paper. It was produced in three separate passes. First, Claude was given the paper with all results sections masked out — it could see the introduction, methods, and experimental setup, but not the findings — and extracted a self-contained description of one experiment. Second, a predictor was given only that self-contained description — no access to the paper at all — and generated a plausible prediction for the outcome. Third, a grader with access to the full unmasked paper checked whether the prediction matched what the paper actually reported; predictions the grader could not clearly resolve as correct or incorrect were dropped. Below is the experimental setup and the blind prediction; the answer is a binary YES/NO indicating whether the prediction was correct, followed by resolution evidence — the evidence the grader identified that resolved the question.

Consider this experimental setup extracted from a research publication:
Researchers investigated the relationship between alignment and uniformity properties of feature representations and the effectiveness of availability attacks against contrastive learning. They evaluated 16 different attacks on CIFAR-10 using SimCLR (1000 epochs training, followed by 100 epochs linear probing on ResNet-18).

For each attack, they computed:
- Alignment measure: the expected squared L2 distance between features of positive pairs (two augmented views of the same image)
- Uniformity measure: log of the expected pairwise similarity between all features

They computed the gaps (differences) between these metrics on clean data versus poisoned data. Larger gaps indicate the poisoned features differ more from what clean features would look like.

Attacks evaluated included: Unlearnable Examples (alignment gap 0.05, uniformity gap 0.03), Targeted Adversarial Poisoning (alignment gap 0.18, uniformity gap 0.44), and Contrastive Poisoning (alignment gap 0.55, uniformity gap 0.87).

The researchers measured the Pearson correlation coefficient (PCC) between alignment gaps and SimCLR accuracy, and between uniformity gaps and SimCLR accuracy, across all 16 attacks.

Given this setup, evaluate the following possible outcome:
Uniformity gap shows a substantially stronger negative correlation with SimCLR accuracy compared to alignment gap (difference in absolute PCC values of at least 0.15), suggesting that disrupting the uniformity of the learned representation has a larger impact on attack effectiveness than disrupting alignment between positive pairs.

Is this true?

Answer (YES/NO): NO